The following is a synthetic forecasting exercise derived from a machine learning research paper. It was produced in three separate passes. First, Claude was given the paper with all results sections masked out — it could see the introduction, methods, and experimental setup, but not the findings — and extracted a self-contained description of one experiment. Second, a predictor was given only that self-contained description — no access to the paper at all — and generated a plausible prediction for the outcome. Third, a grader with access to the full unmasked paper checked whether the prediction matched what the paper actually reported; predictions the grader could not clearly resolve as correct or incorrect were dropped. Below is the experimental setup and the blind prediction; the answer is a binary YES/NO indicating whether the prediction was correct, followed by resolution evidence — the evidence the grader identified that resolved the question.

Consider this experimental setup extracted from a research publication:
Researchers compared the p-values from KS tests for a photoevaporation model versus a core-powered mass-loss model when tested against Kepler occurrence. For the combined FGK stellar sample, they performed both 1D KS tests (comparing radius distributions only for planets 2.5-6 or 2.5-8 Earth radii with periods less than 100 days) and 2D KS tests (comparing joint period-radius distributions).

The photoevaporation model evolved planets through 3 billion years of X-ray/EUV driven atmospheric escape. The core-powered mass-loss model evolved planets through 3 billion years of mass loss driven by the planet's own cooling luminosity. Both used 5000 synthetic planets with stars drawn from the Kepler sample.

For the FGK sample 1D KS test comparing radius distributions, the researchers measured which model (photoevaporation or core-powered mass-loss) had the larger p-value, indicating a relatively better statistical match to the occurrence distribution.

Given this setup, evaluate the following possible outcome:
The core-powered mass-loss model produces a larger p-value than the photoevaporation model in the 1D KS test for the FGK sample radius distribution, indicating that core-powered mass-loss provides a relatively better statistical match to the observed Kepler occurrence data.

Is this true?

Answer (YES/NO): NO